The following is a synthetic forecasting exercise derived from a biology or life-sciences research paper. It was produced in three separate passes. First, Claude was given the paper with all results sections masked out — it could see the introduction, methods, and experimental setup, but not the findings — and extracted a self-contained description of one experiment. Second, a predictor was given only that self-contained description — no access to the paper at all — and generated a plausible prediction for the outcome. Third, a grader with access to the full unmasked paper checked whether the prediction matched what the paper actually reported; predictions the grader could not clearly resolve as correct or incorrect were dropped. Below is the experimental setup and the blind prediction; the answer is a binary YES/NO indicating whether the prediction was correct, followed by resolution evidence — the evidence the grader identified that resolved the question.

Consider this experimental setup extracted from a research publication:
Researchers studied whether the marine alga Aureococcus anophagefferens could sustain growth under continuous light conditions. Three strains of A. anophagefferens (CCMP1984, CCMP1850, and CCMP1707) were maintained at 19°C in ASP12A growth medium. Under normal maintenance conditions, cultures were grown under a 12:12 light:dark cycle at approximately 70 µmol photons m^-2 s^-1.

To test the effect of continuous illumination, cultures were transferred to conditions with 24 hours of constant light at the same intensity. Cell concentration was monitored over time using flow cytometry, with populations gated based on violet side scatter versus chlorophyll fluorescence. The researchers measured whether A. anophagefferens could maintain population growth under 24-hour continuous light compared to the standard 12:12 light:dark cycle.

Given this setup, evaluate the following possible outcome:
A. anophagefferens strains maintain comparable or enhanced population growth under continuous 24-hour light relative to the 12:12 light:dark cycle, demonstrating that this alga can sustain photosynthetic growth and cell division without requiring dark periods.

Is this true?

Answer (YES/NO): NO